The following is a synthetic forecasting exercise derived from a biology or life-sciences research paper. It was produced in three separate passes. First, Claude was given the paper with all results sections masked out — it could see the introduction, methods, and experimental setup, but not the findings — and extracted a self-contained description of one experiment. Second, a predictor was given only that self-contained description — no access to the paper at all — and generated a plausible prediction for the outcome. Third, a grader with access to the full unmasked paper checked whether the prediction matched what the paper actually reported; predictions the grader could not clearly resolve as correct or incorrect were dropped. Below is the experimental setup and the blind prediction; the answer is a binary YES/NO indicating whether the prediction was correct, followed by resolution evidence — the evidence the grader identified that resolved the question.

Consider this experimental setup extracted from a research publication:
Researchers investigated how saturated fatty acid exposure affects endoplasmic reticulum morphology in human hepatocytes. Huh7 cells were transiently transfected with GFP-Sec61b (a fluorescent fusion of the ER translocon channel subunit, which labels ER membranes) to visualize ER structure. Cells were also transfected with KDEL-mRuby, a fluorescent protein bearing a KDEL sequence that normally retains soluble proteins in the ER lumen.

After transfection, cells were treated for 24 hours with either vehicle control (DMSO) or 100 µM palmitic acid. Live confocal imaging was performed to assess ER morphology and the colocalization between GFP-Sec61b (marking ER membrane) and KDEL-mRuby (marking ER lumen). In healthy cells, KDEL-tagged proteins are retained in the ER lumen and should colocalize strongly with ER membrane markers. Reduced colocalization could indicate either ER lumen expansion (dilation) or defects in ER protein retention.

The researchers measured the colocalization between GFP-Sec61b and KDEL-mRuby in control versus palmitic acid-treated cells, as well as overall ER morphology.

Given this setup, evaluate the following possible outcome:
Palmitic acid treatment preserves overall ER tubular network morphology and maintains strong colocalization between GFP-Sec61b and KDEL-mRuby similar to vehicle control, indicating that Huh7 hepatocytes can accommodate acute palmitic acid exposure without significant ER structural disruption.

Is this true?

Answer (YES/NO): NO